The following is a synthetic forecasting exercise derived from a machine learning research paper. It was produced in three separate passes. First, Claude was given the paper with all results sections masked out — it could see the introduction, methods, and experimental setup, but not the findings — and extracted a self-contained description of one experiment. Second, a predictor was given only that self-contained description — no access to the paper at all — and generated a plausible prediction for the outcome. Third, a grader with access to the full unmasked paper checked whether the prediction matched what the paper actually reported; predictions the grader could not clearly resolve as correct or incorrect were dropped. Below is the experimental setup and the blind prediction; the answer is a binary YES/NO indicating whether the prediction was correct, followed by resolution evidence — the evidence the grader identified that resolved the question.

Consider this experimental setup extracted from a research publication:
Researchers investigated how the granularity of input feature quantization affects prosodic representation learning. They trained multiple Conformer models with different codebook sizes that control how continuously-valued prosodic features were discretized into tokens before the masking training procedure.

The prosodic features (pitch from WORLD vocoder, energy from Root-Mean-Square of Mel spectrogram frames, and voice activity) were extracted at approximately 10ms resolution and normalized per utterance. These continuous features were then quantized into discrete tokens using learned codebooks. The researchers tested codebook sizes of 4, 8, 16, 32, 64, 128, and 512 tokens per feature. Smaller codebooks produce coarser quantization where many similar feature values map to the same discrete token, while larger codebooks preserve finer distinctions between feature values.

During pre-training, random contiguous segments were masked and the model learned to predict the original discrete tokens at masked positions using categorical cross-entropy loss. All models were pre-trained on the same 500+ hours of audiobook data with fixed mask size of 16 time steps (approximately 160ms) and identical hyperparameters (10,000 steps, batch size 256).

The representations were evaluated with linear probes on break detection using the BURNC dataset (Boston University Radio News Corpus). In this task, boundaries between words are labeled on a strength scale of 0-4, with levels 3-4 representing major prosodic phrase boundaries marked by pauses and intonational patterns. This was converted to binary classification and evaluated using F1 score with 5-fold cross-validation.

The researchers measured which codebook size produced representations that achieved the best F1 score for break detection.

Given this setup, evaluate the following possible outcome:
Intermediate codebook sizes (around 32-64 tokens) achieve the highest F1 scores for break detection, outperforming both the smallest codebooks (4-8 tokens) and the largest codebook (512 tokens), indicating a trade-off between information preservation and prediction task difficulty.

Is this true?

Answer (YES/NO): NO